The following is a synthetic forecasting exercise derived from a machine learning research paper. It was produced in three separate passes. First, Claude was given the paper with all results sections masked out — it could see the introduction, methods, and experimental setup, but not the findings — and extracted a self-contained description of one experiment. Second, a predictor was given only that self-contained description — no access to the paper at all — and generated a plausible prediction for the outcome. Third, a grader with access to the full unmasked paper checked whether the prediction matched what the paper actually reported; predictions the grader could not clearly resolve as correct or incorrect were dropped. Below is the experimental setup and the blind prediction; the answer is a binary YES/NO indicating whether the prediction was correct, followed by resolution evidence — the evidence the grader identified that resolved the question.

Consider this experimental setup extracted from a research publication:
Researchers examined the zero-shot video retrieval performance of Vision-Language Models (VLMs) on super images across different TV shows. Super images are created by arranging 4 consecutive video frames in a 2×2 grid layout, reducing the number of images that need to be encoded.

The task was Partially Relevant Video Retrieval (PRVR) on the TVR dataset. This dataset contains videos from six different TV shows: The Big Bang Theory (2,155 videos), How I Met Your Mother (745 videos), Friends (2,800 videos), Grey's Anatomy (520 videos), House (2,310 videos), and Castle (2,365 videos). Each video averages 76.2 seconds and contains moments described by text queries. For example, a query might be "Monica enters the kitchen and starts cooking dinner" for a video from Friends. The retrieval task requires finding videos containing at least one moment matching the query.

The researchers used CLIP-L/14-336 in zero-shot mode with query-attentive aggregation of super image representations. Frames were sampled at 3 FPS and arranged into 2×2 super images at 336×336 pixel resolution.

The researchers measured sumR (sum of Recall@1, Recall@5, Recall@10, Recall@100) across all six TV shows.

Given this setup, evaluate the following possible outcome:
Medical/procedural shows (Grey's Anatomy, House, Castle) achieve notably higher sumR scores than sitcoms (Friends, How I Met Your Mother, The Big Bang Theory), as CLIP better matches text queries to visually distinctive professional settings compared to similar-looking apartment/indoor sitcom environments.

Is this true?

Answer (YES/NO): NO